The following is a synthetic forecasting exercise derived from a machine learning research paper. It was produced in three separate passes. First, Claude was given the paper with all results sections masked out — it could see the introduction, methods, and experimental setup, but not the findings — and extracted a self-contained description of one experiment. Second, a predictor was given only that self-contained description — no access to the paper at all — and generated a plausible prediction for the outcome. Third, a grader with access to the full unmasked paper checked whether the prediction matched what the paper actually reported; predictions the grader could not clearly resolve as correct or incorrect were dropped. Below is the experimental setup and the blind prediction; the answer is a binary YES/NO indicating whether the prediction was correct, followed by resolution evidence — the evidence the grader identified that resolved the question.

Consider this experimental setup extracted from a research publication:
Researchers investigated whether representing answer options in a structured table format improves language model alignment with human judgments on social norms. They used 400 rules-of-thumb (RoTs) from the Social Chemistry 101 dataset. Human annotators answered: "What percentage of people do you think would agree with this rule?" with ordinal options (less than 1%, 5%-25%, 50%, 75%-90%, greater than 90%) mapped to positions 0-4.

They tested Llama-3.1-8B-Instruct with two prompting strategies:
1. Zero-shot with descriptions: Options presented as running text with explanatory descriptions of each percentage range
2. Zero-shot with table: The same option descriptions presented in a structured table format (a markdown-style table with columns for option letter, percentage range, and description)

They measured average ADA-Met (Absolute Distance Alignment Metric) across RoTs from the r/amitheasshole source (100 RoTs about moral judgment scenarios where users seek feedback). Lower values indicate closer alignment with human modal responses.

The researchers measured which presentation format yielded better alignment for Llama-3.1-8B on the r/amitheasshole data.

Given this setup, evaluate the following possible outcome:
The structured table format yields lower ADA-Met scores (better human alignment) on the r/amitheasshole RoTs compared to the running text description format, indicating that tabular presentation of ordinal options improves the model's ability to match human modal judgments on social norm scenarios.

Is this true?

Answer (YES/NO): YES